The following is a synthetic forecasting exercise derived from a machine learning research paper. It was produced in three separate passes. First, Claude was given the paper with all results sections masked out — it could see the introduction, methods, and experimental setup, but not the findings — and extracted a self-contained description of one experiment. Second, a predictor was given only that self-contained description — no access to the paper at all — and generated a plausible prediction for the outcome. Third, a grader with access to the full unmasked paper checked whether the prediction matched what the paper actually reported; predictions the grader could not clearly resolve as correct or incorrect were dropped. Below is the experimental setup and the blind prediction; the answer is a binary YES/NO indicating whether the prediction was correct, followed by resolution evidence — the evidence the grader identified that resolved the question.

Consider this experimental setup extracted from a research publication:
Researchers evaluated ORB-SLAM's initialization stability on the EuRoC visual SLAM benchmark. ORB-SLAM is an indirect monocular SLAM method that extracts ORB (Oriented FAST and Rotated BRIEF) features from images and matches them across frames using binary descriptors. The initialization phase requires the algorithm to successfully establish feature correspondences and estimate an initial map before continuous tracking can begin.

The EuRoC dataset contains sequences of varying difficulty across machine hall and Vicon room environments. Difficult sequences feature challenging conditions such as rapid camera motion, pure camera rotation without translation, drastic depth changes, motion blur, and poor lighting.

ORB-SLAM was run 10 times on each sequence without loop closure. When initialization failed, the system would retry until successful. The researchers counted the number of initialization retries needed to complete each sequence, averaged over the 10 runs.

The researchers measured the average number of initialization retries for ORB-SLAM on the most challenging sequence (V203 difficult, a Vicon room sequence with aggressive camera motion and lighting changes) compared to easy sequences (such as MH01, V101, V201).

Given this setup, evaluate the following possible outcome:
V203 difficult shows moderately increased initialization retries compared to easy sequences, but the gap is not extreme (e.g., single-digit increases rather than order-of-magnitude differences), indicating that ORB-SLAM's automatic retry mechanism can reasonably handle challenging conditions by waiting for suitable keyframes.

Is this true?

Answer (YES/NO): NO